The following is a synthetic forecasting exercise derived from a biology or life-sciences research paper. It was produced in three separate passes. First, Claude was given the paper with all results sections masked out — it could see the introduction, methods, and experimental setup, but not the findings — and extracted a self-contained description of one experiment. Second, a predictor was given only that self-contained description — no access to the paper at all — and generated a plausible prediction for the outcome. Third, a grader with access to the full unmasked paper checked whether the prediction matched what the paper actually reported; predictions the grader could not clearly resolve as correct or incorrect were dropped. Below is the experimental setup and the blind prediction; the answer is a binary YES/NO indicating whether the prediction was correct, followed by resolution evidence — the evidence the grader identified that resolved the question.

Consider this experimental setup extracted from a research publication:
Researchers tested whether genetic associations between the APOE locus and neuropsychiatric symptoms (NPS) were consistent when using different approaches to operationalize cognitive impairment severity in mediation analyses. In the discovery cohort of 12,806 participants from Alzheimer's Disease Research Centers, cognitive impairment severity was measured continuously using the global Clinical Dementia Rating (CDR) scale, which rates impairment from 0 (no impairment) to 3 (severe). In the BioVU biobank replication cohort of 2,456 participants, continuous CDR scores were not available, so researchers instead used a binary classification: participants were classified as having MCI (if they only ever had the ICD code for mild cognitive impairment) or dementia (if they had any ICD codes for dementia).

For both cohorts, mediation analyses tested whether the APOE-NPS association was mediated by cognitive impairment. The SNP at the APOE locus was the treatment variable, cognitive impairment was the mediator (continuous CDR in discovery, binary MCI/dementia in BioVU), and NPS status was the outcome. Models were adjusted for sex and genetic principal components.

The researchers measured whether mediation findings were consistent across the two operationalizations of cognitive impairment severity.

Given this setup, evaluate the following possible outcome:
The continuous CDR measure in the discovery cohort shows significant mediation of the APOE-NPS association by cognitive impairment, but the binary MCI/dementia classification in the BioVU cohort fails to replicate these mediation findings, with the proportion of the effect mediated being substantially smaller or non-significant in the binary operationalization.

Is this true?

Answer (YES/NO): NO